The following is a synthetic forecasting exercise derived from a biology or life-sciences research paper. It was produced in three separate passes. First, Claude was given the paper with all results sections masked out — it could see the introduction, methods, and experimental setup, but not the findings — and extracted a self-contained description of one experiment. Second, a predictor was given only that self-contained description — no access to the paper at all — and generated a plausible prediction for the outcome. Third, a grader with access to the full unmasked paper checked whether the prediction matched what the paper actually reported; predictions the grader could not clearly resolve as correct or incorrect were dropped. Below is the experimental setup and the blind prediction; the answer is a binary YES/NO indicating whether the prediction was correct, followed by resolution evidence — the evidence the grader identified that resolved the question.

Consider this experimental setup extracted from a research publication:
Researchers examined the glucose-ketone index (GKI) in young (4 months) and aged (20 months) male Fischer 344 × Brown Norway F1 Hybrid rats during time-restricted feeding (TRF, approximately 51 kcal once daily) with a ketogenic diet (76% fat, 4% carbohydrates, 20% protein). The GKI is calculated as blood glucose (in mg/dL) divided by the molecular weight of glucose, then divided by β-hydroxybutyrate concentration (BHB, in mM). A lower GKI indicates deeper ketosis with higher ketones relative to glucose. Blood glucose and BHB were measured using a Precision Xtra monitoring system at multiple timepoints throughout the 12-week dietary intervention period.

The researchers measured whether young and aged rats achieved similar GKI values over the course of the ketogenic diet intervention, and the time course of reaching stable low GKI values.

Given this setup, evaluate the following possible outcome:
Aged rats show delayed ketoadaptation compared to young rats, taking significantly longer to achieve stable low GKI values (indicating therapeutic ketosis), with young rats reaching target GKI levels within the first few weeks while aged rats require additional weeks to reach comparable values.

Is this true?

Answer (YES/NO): YES